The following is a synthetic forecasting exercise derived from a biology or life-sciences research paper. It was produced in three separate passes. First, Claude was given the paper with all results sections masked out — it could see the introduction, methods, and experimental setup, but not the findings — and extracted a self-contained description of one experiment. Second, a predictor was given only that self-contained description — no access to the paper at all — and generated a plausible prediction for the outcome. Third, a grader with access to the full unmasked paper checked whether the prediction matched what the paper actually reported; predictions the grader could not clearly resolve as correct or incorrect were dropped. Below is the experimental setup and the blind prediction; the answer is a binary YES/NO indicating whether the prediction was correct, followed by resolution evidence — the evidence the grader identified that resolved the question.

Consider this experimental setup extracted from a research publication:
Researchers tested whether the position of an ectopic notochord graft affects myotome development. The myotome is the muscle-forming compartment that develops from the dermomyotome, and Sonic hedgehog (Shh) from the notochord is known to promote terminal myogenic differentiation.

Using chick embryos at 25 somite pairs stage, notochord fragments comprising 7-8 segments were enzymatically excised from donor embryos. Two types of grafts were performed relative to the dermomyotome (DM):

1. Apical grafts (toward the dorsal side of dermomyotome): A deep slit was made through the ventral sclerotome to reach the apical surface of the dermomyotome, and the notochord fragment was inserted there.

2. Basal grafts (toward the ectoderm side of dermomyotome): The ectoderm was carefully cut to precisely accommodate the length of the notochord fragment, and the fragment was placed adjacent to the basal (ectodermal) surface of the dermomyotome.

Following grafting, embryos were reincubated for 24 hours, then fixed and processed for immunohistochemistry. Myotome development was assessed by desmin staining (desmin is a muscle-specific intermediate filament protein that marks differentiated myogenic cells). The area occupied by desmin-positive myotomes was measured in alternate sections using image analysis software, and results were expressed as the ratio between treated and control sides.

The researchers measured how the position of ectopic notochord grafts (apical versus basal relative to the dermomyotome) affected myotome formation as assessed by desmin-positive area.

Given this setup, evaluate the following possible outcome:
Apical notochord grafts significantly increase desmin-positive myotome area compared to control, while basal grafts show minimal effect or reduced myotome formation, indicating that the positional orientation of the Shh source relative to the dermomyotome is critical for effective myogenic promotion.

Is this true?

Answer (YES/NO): NO